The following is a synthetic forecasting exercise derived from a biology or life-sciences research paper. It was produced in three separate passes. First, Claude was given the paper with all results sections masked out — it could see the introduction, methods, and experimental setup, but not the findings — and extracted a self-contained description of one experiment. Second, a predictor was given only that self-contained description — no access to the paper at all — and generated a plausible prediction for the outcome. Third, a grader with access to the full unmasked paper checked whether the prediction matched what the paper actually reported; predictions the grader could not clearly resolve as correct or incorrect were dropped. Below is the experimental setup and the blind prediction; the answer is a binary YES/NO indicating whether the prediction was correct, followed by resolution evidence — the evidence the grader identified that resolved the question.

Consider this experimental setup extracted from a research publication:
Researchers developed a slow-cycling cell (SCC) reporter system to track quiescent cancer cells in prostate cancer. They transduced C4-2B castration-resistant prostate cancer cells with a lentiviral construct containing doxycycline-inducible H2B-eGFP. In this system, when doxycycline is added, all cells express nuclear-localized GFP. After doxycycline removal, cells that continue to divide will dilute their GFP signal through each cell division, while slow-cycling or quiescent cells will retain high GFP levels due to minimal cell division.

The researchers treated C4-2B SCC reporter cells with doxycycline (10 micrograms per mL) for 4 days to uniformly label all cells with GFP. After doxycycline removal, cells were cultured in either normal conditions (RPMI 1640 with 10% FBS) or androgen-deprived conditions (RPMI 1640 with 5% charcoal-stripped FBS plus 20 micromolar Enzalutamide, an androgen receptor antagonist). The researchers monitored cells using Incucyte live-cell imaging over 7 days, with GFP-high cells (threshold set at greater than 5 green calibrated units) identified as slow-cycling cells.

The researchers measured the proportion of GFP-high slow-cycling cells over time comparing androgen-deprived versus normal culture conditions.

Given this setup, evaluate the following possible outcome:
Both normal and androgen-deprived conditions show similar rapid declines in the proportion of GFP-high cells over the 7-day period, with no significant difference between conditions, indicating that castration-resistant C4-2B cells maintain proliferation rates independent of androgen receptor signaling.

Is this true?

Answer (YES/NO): NO